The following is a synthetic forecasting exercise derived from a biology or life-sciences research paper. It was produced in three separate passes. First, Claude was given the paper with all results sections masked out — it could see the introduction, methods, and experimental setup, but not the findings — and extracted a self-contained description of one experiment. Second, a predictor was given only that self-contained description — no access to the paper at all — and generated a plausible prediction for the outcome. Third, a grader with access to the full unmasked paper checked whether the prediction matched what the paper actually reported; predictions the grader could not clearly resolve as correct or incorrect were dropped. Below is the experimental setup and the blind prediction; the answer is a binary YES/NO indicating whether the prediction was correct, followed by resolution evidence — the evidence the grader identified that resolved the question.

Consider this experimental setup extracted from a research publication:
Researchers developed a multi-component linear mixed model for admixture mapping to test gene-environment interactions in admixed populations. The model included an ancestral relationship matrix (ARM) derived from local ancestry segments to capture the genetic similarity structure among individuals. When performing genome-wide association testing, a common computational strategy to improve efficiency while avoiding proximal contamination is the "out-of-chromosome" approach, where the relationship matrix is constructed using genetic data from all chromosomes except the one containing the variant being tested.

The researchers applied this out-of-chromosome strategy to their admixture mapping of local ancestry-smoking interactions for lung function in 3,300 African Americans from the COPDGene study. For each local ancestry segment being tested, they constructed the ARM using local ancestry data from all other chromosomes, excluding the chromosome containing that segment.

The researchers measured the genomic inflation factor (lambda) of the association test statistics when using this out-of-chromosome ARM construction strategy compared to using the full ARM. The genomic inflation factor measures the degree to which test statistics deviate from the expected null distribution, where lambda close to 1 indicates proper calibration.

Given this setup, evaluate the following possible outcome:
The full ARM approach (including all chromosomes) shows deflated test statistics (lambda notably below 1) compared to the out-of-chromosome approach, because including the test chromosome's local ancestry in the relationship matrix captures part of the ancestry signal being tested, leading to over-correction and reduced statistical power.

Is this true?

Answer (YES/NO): NO